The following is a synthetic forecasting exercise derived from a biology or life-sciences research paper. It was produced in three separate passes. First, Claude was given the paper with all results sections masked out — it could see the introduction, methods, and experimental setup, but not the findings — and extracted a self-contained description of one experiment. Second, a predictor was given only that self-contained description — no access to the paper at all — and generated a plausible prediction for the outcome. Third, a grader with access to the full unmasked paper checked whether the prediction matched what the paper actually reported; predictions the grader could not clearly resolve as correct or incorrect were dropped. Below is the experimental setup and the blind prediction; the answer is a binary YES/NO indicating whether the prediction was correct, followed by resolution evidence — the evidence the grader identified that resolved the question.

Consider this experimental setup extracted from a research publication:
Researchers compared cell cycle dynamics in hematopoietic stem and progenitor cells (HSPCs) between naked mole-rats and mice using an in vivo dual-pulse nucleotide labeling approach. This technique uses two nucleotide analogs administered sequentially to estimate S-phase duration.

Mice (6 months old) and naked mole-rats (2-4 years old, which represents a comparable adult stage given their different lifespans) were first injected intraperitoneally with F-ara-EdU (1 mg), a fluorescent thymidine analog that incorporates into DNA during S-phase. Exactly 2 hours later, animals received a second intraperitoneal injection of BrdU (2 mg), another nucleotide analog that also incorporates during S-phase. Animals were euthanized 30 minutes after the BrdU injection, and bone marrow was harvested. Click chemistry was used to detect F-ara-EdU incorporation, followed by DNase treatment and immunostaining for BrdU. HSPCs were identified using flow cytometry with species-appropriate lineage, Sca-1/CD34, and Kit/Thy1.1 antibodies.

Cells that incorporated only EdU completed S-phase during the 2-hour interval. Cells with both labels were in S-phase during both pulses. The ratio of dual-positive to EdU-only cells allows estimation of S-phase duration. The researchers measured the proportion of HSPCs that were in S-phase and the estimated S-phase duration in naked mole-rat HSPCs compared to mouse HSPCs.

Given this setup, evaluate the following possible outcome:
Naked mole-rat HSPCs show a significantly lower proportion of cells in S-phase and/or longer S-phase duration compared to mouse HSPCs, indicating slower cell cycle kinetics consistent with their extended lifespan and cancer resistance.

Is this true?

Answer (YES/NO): YES